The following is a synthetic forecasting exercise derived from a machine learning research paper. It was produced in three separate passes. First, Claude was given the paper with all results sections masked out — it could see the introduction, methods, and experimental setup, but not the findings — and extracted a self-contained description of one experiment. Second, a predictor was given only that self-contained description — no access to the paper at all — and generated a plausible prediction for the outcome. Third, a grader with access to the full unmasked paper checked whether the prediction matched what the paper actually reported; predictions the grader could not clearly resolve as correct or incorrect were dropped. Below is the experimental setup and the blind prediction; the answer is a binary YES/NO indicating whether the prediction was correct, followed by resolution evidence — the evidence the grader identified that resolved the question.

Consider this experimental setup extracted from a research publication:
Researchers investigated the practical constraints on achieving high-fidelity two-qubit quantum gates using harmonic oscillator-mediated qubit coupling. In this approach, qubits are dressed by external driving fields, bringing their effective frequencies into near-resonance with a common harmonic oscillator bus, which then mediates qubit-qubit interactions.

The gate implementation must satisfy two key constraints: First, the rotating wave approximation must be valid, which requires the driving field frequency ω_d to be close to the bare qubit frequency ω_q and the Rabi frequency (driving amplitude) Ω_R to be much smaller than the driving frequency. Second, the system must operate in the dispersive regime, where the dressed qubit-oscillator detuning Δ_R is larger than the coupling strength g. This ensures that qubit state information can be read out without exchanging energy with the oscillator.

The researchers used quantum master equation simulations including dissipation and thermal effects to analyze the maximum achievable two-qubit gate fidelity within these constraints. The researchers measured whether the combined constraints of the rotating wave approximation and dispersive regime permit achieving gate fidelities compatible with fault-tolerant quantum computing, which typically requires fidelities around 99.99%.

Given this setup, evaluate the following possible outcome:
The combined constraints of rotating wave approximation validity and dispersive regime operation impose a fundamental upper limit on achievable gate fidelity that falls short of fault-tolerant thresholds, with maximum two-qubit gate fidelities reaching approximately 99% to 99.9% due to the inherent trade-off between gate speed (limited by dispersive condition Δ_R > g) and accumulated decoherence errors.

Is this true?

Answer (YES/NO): YES